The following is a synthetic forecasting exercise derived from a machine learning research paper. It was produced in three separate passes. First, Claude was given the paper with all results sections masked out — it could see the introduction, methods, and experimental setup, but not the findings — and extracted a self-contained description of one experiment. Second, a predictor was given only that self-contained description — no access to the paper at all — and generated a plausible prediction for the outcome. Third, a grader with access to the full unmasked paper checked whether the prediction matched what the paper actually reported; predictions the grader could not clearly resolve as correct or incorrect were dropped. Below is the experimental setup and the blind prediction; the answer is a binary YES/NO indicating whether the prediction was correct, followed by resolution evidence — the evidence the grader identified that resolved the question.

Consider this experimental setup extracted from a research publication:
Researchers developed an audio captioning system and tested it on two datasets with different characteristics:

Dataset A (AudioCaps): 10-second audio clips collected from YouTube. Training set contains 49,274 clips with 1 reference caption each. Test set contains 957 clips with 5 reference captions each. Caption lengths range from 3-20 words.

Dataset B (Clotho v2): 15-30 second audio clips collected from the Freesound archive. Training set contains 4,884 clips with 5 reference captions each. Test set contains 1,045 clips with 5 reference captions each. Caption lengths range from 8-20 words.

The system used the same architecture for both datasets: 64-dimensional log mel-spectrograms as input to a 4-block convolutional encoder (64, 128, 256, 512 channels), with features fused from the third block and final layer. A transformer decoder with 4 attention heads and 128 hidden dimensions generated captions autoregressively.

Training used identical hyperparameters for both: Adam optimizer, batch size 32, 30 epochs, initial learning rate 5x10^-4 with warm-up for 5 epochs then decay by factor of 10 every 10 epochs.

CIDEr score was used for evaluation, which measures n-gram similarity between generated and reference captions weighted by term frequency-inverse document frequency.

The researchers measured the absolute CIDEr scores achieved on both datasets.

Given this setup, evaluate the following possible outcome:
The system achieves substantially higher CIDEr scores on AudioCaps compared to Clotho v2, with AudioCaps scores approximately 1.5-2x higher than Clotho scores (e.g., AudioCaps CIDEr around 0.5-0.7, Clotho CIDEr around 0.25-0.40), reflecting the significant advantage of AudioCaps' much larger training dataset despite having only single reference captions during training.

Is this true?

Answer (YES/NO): NO